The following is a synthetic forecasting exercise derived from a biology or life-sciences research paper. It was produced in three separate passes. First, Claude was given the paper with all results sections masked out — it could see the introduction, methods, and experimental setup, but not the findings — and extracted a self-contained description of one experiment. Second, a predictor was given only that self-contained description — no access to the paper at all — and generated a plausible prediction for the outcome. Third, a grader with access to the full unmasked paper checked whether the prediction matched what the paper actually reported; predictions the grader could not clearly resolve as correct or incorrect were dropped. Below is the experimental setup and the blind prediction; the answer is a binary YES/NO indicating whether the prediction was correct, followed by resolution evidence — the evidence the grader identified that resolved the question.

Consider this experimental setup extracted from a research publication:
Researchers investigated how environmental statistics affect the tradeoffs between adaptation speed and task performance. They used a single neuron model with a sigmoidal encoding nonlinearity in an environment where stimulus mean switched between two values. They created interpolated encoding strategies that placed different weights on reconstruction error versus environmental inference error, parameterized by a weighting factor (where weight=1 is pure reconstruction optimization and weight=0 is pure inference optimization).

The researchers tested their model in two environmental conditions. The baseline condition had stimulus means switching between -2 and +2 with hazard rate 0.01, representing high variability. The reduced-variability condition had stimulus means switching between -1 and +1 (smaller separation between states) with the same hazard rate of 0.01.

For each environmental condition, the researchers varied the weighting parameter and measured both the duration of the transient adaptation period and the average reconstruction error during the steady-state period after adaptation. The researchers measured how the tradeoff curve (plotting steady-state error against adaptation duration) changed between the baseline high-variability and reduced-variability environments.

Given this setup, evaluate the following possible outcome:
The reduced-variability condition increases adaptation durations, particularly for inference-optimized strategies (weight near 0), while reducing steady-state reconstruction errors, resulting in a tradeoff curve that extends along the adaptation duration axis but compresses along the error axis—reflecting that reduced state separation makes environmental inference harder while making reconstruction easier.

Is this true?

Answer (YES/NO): NO